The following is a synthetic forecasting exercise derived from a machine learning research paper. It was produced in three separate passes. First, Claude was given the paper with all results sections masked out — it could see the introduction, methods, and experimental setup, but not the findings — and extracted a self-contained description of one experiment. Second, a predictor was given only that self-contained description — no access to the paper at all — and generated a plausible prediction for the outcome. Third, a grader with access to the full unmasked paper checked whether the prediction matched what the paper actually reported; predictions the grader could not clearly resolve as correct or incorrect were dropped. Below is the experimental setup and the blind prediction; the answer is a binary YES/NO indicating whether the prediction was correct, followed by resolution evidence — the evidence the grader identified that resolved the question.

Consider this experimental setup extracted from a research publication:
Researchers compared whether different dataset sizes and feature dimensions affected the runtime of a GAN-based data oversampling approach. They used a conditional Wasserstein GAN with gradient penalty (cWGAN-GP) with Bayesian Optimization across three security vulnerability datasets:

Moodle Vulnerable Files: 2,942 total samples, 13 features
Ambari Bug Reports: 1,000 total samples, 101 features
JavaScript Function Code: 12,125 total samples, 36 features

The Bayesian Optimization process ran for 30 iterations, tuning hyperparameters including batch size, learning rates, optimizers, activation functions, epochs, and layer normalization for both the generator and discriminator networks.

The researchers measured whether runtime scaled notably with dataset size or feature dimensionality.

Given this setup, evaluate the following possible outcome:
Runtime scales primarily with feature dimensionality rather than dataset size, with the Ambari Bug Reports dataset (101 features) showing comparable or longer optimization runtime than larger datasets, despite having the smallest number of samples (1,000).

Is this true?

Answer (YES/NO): NO